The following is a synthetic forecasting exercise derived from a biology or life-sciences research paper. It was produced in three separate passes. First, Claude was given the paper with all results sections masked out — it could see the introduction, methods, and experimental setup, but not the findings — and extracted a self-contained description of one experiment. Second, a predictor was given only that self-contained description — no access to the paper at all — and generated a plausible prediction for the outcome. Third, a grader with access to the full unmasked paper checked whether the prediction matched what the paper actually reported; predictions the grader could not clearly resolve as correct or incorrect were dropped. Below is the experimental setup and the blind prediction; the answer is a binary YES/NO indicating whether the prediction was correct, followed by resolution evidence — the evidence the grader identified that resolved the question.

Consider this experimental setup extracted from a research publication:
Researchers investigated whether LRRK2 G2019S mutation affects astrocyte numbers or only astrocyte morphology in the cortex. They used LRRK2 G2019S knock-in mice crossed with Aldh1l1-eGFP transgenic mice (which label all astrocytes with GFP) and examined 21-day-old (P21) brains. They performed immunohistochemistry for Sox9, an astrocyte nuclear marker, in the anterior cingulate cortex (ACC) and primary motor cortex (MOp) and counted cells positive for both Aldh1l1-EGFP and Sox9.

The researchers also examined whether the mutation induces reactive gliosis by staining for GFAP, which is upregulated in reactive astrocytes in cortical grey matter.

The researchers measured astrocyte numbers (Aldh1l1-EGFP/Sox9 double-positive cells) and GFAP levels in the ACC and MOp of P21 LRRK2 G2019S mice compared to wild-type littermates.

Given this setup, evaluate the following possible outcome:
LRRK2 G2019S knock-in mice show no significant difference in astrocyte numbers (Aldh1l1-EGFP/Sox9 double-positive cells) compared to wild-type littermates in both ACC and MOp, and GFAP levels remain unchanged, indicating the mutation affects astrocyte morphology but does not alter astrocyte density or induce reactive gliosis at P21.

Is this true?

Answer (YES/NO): YES